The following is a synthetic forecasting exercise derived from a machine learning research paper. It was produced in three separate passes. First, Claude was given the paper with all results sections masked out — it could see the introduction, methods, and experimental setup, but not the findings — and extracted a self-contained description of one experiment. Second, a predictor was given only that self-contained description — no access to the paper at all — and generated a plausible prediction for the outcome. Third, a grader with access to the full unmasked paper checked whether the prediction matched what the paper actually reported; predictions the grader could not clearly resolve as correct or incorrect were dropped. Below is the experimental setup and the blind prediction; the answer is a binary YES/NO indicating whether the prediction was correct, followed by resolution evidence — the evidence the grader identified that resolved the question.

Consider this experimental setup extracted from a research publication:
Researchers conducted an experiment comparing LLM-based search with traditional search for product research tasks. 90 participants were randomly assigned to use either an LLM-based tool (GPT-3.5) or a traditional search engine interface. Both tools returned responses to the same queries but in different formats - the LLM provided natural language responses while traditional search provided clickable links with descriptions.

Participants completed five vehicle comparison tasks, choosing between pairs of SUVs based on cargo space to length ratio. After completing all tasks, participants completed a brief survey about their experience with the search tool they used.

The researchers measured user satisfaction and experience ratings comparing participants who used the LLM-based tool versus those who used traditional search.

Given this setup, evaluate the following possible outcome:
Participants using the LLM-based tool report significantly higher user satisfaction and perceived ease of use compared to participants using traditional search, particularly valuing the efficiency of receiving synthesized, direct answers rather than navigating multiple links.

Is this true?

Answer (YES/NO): YES